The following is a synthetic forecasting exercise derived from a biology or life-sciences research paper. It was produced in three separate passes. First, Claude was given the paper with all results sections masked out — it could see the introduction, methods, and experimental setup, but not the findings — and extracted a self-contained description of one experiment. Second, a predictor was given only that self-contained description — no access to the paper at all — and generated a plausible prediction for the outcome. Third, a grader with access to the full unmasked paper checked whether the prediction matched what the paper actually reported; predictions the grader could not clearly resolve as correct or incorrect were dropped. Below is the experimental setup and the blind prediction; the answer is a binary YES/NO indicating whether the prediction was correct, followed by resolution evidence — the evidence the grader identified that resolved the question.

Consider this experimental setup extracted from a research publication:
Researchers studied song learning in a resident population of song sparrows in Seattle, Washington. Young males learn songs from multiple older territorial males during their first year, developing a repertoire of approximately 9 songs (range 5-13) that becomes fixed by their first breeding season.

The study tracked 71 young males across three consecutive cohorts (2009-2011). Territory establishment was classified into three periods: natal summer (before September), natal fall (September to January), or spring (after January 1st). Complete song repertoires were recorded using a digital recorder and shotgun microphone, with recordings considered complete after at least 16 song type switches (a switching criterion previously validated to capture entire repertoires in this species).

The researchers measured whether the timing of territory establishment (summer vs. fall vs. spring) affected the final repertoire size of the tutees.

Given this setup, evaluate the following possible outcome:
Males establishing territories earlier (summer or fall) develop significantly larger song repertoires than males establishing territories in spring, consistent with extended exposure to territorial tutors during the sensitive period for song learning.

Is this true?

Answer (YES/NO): NO